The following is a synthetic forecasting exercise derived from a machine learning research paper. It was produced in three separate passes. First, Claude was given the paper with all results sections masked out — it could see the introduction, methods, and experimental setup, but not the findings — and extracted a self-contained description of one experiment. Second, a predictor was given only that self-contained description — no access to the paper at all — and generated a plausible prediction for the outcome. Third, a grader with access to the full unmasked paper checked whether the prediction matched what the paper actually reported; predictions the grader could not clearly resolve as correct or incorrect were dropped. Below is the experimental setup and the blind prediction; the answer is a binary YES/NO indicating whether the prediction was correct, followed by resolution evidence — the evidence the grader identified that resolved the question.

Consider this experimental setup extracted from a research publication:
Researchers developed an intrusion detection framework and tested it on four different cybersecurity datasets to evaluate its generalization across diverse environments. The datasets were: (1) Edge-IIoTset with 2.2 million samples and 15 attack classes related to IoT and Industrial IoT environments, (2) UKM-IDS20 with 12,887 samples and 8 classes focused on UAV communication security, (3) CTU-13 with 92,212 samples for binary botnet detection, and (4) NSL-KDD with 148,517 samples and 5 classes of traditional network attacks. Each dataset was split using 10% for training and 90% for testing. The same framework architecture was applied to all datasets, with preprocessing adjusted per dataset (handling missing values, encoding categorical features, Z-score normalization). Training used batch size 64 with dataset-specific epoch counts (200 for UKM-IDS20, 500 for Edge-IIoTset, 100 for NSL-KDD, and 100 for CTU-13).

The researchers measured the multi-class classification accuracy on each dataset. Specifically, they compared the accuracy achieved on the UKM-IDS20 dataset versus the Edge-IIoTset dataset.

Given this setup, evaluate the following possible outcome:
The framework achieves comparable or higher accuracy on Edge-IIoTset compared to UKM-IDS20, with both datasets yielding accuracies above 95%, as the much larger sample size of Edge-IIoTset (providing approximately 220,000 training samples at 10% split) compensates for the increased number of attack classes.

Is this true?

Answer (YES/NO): NO